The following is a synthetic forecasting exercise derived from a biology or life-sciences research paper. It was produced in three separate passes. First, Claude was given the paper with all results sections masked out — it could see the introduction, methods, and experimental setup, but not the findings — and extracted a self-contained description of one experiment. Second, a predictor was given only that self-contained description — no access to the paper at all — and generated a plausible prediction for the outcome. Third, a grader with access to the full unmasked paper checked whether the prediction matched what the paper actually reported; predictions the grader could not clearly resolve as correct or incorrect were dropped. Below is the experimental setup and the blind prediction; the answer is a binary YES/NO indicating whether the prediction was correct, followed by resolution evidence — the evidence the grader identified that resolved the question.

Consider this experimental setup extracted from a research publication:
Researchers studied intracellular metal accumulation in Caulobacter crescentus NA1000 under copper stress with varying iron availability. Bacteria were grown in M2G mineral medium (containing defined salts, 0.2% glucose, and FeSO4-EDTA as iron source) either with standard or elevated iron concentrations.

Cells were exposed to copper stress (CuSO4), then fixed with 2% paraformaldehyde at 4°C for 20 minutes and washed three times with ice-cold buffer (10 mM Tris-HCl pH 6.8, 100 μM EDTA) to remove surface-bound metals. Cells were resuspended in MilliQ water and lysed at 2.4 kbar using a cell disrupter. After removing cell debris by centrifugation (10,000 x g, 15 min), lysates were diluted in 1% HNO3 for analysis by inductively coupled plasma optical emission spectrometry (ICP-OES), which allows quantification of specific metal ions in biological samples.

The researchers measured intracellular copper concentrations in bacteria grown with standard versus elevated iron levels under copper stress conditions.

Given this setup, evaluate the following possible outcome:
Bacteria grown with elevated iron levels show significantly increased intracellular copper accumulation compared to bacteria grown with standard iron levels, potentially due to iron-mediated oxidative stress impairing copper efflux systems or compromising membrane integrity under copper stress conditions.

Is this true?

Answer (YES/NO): NO